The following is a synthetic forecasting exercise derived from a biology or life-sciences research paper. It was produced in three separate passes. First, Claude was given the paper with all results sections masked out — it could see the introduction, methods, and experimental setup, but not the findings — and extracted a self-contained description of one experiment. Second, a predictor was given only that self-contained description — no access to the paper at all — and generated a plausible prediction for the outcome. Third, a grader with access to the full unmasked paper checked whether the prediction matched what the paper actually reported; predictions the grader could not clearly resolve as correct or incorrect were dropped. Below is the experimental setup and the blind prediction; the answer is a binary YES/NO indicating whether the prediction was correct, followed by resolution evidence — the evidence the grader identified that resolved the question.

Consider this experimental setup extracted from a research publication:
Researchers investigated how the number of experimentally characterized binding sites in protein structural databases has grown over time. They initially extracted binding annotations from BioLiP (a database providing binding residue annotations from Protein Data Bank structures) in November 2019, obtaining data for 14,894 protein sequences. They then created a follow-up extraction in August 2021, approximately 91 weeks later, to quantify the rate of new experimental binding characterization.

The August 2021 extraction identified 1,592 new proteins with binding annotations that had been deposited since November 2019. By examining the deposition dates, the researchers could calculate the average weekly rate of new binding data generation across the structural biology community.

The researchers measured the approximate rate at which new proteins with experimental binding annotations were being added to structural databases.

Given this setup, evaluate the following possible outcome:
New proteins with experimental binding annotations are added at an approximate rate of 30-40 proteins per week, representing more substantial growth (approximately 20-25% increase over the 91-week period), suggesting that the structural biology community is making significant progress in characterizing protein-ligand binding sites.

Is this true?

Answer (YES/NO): NO